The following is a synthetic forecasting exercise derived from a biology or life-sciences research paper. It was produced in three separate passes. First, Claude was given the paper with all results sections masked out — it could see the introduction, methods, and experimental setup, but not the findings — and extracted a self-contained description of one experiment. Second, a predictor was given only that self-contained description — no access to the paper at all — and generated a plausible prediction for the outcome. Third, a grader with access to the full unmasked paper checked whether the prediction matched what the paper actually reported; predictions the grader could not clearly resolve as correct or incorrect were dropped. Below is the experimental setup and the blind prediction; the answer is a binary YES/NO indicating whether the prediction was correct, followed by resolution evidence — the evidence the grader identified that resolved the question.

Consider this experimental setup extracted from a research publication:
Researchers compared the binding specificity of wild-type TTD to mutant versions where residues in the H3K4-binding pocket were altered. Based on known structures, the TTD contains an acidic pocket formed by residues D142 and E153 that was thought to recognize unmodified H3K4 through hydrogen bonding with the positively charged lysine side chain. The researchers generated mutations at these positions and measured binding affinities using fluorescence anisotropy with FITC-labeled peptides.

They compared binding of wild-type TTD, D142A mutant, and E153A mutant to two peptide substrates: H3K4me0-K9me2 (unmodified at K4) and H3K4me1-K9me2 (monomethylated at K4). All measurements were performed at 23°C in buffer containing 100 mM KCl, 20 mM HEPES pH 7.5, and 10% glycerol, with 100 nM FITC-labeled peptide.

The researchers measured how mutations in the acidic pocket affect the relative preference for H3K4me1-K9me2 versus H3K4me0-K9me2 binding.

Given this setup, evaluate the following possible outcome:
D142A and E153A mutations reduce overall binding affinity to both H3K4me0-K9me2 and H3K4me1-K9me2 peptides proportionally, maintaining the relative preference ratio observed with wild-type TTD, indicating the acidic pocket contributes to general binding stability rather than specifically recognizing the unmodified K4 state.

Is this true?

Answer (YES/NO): NO